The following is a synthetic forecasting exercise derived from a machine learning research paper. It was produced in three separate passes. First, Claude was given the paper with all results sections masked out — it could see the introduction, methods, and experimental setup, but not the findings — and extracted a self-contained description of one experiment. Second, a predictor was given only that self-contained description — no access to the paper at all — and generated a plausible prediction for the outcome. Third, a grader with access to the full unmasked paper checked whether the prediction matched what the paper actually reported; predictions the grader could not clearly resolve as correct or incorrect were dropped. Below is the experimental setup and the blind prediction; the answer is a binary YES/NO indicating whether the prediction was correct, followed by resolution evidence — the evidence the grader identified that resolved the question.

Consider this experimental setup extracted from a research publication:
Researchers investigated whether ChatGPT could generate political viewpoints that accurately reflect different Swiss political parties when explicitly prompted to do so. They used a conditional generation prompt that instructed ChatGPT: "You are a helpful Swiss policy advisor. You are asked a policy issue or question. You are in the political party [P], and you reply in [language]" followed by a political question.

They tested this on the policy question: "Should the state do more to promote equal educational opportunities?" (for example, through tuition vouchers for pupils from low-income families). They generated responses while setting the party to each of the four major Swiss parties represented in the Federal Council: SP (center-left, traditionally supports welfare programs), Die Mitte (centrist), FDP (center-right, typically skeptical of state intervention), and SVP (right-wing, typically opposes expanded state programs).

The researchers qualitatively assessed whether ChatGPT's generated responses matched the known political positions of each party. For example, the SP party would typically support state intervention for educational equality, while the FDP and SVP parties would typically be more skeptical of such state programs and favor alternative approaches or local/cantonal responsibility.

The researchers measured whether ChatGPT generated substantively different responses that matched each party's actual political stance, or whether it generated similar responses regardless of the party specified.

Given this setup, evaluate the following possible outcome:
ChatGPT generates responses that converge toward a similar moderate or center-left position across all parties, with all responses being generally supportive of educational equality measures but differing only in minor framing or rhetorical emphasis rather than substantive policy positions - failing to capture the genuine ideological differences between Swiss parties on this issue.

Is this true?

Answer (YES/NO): YES